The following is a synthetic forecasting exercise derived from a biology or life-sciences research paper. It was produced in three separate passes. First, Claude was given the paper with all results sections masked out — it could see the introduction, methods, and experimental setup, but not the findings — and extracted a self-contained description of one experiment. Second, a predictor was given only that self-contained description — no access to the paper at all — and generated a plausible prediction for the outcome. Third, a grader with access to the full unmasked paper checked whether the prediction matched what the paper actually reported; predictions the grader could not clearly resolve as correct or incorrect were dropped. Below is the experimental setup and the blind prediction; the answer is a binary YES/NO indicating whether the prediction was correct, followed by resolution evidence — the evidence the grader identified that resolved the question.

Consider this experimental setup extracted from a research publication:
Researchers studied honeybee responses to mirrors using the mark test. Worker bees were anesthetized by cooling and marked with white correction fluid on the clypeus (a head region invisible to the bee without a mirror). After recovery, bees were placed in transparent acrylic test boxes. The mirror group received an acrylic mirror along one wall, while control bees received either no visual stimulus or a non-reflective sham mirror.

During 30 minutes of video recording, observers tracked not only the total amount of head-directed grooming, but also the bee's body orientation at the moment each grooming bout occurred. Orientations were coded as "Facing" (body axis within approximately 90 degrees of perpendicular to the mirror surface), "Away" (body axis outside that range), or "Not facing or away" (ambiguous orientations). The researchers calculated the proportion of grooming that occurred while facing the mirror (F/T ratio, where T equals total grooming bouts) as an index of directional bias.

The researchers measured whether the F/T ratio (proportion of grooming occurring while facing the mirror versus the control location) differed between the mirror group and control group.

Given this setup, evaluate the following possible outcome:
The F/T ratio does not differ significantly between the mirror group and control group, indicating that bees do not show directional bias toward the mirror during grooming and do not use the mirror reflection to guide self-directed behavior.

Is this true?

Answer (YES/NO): NO